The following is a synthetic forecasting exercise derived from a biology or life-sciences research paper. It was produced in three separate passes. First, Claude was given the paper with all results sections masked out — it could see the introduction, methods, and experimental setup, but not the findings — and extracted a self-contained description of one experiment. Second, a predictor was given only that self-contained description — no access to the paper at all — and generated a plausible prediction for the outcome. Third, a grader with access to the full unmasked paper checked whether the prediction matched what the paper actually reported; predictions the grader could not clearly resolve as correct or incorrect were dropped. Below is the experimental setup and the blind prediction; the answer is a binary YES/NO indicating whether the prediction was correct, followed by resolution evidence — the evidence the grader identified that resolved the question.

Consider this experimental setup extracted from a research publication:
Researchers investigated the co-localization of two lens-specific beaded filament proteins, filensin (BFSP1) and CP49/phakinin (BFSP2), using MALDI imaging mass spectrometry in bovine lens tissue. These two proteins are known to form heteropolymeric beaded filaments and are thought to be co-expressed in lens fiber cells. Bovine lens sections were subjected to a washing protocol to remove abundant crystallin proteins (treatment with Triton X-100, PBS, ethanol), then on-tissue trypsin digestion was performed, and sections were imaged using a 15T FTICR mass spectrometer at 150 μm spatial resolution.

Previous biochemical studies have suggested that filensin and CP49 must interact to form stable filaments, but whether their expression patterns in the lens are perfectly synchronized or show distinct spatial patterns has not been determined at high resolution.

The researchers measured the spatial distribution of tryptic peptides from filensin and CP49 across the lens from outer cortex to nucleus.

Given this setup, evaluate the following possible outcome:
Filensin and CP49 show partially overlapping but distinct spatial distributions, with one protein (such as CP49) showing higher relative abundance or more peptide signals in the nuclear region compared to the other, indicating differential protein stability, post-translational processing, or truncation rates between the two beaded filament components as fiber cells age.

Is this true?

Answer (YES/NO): NO